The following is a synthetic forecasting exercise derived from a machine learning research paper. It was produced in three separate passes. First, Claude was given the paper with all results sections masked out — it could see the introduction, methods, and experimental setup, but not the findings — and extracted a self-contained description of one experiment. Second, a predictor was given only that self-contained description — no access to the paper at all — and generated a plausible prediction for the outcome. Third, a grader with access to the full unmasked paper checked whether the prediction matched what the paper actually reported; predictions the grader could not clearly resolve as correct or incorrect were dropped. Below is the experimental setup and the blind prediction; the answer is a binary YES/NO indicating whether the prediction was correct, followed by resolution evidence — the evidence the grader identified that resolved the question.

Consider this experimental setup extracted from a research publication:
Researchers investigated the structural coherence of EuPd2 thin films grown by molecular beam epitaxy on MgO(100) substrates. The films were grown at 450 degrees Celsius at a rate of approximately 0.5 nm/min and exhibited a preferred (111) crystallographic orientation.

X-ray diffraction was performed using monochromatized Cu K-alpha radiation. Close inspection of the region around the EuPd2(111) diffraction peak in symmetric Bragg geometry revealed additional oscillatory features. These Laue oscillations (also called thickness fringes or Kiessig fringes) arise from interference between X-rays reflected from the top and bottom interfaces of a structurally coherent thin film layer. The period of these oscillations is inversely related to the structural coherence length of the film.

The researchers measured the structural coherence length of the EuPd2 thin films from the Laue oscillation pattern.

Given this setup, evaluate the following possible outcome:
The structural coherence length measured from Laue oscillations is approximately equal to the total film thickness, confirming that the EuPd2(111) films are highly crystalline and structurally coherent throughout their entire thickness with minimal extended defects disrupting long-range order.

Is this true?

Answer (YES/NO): YES